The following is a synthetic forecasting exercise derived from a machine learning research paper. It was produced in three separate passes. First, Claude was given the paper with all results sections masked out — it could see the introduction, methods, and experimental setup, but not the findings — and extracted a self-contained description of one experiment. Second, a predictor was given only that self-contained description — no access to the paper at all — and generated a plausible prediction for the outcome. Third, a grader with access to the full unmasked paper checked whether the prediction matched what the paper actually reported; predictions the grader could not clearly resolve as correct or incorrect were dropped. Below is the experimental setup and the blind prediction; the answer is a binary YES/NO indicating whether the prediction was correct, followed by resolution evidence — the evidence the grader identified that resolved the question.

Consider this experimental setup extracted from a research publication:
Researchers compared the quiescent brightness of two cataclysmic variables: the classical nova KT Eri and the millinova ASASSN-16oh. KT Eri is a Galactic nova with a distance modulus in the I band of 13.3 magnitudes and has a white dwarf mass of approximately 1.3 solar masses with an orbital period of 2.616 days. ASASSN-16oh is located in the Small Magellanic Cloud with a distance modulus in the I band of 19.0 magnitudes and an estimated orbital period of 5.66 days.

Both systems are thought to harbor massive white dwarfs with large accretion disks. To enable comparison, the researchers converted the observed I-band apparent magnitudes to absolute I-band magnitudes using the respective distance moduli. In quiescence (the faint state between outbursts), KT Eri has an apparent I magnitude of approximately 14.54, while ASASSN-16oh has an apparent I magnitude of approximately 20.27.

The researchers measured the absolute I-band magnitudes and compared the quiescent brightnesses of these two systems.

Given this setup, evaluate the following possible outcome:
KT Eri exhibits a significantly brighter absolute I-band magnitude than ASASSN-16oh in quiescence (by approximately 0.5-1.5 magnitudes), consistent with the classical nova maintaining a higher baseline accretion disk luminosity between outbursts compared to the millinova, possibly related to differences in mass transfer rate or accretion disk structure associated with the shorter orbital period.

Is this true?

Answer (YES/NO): NO